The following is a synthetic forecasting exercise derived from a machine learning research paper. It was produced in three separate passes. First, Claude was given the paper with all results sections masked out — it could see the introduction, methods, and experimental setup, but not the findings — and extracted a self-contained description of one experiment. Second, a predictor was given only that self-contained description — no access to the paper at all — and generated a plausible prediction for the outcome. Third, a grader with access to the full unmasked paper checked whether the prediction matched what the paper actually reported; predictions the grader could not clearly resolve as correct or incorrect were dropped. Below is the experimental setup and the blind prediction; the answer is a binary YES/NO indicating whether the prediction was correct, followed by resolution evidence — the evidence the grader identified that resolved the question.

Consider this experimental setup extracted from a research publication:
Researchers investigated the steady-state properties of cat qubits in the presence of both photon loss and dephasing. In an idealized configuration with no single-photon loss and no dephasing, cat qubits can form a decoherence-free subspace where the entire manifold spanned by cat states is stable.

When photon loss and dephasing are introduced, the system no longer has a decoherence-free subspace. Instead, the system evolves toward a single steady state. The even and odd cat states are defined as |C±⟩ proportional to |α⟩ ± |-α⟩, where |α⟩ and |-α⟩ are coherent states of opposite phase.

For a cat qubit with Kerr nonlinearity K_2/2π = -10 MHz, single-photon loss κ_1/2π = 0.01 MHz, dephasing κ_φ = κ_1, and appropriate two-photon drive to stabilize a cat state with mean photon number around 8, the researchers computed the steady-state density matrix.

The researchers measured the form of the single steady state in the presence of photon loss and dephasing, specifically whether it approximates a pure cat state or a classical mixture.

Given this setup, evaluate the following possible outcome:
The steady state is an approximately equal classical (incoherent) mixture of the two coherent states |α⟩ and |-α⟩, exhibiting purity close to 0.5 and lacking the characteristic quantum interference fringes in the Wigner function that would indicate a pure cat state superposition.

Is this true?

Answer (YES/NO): YES